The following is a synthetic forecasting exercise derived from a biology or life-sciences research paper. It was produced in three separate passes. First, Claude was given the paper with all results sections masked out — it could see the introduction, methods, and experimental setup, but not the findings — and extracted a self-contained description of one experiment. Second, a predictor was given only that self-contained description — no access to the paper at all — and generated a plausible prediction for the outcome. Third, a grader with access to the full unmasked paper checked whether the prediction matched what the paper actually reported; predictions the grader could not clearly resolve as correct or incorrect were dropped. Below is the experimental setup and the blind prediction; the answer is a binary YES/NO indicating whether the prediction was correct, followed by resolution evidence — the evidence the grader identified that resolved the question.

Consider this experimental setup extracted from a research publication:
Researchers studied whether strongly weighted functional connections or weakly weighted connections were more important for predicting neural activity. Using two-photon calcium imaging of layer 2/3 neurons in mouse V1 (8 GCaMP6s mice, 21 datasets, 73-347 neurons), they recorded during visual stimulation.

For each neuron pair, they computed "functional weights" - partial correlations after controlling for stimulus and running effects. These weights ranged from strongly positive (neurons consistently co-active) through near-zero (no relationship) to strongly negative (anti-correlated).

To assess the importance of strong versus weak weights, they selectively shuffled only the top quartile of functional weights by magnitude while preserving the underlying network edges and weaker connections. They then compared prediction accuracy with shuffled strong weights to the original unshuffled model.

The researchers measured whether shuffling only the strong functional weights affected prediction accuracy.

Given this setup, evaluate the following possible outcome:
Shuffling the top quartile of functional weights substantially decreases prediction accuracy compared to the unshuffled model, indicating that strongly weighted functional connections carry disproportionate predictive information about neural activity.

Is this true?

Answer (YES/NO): YES